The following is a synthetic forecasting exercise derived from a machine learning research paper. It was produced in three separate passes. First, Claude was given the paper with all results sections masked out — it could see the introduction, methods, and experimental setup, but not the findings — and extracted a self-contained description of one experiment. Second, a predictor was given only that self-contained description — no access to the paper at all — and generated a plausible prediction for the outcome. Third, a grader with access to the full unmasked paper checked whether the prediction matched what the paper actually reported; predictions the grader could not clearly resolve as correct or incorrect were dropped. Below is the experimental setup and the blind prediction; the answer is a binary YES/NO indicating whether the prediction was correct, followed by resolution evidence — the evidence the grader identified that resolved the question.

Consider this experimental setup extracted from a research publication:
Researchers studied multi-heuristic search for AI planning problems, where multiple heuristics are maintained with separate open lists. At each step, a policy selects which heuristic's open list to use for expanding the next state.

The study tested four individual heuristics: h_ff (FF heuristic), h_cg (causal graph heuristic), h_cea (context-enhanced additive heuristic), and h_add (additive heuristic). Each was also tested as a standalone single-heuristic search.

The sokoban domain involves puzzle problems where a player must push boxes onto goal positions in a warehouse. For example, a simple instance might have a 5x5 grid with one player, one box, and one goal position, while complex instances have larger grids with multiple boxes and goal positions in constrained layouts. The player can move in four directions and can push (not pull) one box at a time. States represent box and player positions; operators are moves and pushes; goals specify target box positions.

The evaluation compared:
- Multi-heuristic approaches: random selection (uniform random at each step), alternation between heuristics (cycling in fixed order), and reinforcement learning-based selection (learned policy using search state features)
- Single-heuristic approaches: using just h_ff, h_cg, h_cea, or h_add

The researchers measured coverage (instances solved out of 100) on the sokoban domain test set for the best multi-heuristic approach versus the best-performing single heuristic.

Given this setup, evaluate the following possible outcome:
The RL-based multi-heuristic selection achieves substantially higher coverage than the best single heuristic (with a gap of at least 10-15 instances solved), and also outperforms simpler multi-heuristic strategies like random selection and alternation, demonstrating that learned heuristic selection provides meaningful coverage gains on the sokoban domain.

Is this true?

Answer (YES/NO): NO